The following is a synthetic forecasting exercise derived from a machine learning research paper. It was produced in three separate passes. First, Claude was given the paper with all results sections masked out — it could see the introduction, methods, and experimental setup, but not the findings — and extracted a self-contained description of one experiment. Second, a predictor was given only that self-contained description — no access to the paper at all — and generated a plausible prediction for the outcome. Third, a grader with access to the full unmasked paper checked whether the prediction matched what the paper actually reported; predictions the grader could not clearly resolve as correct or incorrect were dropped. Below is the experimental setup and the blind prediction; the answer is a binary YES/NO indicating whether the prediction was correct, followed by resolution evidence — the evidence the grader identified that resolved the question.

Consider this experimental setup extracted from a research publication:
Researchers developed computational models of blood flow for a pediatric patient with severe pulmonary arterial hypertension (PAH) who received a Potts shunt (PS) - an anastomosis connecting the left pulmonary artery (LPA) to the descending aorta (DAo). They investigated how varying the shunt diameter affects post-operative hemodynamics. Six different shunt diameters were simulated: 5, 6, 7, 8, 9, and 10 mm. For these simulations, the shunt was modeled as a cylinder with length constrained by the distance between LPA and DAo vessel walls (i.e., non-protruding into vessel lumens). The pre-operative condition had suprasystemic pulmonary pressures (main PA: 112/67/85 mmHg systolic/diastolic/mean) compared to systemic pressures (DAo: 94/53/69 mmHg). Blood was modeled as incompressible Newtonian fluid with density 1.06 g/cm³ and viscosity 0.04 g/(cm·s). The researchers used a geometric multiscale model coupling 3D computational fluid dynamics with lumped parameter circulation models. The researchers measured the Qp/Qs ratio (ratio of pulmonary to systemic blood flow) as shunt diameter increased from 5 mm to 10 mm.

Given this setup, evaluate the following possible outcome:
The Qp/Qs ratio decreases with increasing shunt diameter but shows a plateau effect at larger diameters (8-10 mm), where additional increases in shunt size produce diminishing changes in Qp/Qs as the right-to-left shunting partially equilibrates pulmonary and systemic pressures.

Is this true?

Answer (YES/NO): NO